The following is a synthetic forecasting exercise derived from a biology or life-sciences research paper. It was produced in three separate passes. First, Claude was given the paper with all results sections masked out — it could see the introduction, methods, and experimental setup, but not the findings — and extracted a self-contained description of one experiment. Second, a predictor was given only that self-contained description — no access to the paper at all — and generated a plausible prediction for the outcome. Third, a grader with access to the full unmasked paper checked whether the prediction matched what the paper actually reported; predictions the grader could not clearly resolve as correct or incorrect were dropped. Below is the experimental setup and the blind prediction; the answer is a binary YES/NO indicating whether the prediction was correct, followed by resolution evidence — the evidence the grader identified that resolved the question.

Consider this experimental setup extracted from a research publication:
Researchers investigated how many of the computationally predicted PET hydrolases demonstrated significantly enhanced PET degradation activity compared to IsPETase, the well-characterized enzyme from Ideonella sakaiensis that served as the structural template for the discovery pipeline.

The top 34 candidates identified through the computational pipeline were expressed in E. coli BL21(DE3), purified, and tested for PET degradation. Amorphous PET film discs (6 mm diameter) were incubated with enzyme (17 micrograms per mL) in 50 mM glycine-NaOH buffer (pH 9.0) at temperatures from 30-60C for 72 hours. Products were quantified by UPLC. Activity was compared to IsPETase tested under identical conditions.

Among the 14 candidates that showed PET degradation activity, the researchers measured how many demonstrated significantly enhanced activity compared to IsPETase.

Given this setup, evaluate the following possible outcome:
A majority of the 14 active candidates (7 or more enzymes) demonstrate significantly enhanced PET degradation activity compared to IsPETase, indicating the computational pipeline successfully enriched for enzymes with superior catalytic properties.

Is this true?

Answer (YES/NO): NO